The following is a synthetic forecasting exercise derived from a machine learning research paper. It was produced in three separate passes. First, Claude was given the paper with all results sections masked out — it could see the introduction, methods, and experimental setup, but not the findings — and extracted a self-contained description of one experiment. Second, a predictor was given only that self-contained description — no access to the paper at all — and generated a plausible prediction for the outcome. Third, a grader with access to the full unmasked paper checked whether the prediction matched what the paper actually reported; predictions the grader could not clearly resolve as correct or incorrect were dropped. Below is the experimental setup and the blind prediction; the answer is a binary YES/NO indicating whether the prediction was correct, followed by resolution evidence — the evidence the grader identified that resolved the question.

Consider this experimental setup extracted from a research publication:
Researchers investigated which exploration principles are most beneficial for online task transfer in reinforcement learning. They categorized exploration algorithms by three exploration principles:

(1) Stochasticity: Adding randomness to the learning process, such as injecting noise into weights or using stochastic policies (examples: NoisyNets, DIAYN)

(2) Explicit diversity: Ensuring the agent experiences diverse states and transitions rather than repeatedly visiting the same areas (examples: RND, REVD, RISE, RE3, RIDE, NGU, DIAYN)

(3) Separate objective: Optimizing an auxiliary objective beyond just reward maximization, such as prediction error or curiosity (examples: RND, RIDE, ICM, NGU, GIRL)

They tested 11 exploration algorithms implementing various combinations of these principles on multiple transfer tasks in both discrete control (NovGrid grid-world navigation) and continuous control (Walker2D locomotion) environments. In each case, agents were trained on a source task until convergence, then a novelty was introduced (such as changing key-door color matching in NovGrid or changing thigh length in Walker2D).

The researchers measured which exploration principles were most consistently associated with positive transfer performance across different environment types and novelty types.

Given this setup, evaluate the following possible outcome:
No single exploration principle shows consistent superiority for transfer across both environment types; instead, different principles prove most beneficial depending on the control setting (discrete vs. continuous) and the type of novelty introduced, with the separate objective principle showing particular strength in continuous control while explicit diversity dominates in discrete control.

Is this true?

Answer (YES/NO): NO